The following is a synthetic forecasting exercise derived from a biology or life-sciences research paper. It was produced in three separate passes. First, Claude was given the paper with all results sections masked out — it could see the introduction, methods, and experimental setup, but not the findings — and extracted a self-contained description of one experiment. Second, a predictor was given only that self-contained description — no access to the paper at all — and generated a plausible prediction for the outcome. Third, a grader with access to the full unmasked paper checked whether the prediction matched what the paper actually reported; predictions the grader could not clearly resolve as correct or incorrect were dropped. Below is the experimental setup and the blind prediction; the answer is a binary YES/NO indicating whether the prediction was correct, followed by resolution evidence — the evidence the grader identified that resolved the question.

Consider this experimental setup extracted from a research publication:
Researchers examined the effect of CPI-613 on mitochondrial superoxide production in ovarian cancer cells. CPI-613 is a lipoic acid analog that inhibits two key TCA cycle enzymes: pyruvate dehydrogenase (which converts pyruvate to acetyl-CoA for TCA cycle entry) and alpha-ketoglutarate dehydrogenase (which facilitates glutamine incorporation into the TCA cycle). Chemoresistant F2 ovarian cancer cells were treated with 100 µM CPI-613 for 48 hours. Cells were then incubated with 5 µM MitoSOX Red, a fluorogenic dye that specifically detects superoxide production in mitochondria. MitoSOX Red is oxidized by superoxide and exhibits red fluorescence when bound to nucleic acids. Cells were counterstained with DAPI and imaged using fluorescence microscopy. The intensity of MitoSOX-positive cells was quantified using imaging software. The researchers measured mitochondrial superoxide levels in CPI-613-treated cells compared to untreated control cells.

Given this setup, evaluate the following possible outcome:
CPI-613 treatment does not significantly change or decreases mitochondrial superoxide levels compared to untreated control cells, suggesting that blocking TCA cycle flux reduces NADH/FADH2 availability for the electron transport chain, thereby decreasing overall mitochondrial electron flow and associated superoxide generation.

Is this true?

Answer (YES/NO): NO